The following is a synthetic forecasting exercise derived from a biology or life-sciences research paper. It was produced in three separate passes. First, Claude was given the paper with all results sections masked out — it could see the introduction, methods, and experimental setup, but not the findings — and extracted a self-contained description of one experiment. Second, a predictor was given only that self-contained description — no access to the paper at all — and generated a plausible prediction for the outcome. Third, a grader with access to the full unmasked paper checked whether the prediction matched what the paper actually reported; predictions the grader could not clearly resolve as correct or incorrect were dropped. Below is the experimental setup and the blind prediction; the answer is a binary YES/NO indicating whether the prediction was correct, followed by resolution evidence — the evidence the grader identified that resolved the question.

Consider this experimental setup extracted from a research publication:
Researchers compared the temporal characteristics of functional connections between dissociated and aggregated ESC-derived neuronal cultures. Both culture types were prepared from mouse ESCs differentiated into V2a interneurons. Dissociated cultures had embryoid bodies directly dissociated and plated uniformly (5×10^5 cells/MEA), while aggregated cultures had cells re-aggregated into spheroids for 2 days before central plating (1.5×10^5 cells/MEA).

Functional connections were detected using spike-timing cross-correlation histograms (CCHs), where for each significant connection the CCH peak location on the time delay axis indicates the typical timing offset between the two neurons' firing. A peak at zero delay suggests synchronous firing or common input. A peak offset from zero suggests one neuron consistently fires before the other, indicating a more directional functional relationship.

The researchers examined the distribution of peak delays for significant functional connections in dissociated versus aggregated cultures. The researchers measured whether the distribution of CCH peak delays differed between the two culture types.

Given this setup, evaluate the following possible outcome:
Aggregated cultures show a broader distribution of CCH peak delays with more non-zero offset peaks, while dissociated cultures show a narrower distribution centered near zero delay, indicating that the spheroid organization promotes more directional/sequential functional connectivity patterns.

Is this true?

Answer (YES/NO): NO